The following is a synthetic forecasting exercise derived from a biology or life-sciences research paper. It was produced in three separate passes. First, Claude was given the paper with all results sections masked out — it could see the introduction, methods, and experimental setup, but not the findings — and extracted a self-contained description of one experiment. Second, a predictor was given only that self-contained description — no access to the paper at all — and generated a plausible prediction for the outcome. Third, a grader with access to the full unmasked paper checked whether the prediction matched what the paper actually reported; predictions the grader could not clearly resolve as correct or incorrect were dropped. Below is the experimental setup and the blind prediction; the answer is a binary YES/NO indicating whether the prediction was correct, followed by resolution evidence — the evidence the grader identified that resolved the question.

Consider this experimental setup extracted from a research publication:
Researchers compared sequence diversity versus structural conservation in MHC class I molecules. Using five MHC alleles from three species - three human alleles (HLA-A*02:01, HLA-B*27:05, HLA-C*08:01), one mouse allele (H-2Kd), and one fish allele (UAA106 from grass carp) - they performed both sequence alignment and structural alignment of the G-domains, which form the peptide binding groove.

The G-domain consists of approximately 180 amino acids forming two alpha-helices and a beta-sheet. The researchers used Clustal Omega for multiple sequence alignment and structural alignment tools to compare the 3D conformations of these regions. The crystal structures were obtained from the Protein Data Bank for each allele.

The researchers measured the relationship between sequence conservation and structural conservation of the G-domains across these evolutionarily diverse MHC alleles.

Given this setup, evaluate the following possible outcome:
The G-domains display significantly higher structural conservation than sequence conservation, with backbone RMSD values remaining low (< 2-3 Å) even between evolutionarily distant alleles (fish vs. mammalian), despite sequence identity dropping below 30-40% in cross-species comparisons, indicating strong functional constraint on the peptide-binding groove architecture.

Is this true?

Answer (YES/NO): YES